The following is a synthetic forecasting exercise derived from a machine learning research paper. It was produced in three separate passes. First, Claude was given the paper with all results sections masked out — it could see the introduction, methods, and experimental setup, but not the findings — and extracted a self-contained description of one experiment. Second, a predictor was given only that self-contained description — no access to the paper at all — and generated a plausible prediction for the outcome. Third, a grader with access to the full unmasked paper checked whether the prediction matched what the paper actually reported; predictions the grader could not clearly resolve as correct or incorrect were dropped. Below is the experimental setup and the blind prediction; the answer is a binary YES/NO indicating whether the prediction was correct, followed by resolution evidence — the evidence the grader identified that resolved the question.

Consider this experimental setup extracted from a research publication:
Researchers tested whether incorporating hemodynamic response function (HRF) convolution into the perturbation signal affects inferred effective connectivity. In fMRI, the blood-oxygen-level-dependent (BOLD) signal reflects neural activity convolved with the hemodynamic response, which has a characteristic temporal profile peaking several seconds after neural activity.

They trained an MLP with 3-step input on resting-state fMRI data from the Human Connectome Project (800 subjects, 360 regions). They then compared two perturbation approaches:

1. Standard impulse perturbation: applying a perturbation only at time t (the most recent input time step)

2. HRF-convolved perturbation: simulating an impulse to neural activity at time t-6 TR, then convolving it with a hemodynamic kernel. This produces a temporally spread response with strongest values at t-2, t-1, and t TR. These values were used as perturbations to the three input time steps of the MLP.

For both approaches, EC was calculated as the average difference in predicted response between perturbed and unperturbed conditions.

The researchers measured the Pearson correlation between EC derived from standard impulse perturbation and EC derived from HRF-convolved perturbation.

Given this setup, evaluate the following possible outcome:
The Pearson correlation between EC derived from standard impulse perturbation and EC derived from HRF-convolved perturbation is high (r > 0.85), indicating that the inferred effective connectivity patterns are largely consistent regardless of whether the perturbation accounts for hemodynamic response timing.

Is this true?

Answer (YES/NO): YES